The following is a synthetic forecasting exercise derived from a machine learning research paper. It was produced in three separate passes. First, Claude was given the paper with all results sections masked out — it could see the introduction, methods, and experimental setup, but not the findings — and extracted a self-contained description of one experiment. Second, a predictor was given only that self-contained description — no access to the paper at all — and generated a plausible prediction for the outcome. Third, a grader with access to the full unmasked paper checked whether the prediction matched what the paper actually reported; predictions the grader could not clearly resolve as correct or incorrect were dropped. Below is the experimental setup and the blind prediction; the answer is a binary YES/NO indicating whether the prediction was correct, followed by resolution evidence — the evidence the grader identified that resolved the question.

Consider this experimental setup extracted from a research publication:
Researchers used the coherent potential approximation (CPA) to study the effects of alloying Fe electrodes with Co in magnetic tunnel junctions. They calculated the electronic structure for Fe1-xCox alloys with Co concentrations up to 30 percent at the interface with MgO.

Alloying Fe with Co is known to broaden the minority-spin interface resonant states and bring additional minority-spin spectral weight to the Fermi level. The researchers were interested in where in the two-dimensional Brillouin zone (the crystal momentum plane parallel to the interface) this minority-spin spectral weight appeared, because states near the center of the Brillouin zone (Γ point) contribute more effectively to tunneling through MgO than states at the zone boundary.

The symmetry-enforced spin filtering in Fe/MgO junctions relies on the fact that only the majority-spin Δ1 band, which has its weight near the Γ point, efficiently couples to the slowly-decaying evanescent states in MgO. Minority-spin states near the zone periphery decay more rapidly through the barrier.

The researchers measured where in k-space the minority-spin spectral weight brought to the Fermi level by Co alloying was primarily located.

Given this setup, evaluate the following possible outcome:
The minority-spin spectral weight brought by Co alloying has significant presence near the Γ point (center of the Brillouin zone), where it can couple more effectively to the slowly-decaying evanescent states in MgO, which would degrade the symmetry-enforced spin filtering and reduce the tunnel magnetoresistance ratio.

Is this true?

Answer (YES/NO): NO